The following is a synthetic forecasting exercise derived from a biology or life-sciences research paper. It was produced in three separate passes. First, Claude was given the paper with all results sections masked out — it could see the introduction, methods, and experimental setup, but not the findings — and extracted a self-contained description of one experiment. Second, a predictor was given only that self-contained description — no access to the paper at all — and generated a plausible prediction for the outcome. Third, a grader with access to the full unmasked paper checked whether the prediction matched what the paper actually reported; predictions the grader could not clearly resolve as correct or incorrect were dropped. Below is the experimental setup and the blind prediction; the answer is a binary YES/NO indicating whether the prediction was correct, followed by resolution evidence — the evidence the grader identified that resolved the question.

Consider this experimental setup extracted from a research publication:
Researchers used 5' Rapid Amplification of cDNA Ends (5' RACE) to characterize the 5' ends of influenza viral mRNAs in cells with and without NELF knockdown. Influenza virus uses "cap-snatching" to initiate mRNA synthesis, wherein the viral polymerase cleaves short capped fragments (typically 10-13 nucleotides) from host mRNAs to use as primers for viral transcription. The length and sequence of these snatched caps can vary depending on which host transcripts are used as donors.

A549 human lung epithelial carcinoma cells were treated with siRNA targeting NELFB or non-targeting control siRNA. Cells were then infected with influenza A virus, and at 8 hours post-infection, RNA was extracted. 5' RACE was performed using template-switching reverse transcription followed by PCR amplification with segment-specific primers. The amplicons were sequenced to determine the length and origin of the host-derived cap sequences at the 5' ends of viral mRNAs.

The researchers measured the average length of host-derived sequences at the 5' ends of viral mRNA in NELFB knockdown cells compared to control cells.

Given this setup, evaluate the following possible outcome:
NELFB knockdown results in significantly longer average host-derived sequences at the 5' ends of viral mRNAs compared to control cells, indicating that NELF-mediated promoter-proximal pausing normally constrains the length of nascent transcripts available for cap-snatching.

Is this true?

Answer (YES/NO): NO